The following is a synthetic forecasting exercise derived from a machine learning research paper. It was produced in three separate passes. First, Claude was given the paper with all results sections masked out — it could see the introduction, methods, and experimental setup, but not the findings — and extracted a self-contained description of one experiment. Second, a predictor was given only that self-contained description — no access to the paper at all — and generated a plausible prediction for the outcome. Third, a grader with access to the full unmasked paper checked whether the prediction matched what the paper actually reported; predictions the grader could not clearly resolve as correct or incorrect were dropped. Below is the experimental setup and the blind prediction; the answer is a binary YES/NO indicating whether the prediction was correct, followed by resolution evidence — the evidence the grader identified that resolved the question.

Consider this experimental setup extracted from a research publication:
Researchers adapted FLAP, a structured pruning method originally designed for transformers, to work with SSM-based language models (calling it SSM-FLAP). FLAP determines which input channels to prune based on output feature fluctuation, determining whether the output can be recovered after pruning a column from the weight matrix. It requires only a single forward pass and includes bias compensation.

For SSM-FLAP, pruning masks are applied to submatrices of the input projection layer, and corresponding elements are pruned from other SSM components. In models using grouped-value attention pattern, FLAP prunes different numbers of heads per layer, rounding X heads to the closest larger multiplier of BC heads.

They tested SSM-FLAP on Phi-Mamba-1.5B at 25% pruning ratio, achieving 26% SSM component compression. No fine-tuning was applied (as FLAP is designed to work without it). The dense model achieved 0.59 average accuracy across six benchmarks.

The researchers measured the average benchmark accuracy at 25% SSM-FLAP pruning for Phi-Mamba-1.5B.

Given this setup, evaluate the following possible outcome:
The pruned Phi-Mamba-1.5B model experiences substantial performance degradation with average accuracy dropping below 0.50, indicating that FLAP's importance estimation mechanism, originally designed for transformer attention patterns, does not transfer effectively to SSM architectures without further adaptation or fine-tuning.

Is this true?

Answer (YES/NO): NO